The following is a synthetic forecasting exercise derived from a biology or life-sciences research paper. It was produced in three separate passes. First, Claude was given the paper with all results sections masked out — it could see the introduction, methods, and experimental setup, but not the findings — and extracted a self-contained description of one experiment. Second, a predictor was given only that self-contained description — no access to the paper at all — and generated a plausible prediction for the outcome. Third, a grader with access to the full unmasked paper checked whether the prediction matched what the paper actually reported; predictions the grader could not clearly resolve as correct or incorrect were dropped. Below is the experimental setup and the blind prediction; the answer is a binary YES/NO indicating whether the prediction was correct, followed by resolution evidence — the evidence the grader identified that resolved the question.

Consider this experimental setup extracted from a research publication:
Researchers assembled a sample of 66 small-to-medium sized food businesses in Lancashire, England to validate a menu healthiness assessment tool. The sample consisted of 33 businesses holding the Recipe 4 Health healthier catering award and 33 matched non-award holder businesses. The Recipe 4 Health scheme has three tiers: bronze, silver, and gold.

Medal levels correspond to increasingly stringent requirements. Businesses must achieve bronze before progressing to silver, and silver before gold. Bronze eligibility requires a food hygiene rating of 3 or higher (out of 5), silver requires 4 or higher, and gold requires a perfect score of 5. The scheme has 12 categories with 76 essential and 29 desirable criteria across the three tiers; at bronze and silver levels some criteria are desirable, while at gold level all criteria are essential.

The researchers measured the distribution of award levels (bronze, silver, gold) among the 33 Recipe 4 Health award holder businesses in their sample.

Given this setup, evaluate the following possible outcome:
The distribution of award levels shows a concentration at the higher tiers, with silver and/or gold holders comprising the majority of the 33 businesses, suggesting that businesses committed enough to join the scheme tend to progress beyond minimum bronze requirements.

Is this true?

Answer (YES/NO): NO